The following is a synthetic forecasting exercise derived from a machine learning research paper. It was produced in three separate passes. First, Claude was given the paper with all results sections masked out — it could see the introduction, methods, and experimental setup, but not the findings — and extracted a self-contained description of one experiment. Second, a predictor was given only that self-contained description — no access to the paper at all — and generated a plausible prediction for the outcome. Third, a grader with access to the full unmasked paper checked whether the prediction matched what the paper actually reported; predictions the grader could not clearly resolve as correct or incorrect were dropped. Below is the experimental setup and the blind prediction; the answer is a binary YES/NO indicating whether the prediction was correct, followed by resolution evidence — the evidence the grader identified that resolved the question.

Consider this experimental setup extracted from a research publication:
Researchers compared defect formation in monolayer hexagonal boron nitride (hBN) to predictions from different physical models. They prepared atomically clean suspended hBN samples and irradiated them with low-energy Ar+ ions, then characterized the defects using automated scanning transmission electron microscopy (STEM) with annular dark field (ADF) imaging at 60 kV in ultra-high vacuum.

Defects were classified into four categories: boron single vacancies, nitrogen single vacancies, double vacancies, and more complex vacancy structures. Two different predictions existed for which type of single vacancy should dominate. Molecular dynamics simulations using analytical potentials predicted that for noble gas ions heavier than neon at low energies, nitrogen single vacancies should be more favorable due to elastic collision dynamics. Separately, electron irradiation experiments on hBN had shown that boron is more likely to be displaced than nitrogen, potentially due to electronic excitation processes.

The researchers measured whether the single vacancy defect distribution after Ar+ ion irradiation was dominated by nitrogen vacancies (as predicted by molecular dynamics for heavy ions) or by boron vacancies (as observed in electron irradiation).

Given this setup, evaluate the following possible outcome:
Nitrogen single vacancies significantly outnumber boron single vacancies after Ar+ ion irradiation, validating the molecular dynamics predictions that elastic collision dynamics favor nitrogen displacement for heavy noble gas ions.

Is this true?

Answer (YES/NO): NO